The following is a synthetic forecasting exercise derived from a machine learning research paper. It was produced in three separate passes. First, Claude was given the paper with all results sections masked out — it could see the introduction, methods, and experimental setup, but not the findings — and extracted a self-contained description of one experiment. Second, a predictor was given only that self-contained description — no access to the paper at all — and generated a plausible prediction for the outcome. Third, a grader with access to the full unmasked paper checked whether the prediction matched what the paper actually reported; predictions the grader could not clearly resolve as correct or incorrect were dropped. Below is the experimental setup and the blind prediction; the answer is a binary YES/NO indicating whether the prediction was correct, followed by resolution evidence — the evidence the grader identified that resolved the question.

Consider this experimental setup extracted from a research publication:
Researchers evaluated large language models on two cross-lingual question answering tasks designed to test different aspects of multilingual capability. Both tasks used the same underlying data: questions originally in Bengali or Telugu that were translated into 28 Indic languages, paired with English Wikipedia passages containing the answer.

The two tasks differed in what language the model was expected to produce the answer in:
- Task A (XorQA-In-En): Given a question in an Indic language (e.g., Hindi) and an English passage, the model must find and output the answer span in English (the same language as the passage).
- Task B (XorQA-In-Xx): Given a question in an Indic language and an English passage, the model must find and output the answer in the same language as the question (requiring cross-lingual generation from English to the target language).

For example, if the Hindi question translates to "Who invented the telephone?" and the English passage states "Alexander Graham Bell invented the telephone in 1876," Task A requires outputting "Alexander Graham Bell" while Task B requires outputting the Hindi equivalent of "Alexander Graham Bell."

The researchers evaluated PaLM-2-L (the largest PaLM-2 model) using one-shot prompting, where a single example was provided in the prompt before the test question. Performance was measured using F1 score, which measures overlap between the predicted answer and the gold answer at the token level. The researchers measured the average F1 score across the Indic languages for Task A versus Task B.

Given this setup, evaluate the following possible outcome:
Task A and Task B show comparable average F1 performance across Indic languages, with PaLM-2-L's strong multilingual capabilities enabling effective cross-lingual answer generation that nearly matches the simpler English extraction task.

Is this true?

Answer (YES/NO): NO